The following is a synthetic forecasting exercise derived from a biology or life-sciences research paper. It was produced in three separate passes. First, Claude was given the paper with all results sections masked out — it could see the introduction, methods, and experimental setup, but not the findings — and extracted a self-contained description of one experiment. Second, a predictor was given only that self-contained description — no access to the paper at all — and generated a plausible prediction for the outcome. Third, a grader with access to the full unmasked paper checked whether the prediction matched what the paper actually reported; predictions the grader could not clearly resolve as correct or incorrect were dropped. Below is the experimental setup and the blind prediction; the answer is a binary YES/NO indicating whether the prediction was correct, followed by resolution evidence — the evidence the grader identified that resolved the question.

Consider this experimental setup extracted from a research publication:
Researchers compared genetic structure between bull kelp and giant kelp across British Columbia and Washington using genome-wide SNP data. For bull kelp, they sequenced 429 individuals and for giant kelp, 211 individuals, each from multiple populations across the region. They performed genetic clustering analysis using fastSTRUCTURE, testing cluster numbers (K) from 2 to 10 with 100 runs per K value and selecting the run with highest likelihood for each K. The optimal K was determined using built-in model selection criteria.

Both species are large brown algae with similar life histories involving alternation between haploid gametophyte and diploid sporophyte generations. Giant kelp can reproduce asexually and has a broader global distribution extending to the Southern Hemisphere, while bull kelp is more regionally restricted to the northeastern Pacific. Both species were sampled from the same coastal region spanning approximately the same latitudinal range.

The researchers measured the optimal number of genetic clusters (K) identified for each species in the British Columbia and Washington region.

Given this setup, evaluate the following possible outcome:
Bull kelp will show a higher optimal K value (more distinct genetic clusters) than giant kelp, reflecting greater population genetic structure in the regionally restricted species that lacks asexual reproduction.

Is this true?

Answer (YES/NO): YES